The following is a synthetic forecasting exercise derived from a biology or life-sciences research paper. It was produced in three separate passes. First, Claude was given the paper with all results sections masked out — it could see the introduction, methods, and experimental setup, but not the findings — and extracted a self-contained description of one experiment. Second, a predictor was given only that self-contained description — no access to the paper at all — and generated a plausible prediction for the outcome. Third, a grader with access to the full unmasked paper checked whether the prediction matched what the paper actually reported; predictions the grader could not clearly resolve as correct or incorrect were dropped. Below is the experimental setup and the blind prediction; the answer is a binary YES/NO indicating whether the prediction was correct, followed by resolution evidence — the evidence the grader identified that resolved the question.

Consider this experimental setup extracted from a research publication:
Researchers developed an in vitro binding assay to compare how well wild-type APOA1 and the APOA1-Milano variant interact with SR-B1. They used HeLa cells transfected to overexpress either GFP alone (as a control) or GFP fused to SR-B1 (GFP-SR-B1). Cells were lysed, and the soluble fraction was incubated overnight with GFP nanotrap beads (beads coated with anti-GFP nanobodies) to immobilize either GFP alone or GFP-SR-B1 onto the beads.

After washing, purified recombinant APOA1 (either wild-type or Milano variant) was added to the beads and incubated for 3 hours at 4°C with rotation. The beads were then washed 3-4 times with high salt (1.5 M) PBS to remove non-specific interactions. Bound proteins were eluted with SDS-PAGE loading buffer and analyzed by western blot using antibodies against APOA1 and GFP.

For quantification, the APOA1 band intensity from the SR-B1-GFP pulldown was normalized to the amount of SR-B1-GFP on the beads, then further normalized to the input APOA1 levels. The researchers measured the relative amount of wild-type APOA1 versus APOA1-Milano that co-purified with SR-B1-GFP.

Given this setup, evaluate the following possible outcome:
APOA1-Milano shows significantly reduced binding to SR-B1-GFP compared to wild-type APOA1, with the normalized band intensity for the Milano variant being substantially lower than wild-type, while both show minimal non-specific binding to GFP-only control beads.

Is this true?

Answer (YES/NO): NO